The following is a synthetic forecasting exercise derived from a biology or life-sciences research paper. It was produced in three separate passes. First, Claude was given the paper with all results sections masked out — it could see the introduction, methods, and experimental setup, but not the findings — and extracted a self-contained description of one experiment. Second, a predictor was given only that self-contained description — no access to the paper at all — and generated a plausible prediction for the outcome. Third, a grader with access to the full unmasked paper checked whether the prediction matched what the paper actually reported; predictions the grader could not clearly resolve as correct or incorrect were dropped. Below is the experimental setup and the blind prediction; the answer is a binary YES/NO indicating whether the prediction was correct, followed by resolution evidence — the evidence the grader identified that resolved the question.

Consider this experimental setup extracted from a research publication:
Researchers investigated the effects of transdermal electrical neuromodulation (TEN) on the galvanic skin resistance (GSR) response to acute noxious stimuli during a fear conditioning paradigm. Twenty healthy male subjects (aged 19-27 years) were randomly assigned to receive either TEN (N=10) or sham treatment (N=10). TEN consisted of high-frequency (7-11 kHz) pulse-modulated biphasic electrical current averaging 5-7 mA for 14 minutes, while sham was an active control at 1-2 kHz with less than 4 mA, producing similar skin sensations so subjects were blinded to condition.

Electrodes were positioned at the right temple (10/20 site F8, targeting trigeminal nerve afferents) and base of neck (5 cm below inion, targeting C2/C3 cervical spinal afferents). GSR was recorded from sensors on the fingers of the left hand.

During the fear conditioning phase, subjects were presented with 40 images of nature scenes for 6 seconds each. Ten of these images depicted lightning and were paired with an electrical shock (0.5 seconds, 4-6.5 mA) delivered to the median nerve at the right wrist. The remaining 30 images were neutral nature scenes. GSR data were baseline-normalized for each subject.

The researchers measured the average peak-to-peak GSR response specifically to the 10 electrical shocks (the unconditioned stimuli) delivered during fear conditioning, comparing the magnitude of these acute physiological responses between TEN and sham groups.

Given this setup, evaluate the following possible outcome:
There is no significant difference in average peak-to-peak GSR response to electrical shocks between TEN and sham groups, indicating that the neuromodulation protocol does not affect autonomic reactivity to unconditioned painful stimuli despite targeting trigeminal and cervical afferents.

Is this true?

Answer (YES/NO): NO